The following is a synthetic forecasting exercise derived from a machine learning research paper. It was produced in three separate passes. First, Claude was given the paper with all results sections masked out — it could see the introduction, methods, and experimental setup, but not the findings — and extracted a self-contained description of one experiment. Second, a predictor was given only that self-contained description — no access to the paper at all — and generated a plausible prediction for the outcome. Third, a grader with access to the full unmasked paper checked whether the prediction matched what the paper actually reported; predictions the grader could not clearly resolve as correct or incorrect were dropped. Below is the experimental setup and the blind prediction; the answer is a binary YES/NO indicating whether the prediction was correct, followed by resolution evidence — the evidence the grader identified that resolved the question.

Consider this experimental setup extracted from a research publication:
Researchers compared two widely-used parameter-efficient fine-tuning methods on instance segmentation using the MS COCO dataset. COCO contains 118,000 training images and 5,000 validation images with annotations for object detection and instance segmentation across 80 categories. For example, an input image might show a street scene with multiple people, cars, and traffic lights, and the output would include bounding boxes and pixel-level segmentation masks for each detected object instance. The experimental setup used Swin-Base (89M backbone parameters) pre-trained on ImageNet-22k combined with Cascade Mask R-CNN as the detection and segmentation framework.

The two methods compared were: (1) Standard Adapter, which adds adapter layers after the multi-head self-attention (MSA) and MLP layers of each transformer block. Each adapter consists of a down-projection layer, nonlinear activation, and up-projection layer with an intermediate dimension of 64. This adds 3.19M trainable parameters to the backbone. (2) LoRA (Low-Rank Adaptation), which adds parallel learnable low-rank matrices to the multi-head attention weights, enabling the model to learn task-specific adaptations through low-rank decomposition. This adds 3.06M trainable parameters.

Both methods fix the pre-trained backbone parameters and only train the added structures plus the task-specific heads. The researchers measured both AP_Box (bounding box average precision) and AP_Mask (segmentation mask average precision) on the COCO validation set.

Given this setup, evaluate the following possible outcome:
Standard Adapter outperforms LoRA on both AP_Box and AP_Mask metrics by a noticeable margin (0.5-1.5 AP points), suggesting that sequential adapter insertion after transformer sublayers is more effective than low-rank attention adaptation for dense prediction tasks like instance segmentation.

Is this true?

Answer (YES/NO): NO